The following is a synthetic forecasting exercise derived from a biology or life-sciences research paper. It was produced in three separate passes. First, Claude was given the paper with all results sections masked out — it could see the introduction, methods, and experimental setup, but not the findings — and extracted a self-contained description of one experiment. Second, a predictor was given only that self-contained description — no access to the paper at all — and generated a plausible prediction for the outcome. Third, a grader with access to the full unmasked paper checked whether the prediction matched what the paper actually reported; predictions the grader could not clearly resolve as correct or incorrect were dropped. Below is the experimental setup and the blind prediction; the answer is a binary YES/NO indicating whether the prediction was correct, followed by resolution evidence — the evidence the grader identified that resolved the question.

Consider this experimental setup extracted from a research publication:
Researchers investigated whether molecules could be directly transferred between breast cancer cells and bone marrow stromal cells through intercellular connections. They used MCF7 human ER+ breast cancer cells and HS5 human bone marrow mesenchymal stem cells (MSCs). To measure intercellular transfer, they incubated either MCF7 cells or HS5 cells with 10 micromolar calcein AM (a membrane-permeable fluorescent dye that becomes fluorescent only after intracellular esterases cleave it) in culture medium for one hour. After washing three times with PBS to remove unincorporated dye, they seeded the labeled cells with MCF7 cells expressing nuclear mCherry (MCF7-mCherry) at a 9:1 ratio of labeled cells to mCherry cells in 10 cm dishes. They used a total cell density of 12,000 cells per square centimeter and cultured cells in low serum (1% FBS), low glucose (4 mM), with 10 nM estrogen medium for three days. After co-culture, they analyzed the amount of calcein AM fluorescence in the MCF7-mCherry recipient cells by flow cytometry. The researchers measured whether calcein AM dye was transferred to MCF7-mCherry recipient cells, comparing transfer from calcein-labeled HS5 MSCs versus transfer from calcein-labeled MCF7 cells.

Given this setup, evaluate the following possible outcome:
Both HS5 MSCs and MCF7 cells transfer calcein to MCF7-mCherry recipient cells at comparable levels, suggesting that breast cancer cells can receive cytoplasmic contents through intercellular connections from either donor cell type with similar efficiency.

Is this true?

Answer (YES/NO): NO